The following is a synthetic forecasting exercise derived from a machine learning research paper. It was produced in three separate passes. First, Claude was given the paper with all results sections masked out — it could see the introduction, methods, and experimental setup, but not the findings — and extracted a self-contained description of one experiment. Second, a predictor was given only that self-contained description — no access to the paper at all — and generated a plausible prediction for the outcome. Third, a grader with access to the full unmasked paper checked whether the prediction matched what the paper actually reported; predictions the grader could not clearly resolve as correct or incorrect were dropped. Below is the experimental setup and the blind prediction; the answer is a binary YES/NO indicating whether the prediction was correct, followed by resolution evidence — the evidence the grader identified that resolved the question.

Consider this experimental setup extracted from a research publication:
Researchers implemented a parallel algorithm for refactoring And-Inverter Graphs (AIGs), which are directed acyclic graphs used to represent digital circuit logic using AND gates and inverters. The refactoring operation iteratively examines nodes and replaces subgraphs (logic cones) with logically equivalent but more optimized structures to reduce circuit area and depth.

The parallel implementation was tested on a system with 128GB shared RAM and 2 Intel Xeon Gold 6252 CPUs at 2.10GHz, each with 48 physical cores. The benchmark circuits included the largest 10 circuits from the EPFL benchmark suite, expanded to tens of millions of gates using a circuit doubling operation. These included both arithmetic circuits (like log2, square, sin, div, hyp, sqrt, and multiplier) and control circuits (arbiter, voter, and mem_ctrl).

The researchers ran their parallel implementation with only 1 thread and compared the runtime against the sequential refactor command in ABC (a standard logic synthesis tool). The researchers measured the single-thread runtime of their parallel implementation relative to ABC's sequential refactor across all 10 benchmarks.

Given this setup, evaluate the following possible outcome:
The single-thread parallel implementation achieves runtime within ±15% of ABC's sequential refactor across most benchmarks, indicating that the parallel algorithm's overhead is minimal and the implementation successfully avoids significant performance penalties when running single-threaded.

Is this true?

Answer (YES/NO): YES